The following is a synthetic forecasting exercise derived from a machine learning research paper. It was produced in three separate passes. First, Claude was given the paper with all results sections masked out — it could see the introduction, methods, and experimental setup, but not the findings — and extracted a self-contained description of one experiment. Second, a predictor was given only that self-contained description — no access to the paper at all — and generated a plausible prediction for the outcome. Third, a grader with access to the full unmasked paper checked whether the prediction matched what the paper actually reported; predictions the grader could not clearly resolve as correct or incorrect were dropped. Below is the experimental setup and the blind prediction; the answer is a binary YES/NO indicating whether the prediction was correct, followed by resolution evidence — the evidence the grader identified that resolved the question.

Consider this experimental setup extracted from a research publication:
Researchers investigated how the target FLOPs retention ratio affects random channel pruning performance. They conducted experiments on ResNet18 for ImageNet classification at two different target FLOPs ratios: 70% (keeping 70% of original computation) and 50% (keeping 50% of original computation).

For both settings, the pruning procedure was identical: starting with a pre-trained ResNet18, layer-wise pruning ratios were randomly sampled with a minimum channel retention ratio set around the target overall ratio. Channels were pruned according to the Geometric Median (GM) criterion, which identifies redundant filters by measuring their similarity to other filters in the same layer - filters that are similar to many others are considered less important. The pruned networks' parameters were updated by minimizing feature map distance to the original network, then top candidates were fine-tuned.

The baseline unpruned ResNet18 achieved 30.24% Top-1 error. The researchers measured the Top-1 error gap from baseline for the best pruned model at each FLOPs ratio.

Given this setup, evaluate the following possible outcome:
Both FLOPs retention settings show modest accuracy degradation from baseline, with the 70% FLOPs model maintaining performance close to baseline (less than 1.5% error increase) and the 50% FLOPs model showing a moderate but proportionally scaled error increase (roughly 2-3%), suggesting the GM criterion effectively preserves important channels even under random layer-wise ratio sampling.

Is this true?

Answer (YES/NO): NO